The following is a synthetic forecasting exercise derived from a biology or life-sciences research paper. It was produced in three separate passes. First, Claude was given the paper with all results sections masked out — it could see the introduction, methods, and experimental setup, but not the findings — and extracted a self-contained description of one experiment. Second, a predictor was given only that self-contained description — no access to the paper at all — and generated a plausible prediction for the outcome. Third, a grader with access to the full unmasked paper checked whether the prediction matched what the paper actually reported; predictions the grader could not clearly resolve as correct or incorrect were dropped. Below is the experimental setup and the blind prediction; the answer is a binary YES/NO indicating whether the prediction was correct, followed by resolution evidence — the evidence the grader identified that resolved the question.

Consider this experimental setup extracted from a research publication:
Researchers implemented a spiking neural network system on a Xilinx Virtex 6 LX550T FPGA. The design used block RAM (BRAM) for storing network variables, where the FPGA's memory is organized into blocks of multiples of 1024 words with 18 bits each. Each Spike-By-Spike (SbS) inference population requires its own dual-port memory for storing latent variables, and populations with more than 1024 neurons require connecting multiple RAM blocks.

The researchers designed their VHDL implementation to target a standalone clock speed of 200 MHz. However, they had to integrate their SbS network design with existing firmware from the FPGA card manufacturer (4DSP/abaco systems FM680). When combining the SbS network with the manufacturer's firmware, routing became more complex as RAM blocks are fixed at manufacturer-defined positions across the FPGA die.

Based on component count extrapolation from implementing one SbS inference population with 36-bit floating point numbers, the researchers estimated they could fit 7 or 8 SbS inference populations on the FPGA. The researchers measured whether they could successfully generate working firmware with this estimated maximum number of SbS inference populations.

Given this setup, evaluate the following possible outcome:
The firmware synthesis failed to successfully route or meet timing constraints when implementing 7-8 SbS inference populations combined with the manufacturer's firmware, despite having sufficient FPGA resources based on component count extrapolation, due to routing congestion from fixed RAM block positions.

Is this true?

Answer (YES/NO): YES